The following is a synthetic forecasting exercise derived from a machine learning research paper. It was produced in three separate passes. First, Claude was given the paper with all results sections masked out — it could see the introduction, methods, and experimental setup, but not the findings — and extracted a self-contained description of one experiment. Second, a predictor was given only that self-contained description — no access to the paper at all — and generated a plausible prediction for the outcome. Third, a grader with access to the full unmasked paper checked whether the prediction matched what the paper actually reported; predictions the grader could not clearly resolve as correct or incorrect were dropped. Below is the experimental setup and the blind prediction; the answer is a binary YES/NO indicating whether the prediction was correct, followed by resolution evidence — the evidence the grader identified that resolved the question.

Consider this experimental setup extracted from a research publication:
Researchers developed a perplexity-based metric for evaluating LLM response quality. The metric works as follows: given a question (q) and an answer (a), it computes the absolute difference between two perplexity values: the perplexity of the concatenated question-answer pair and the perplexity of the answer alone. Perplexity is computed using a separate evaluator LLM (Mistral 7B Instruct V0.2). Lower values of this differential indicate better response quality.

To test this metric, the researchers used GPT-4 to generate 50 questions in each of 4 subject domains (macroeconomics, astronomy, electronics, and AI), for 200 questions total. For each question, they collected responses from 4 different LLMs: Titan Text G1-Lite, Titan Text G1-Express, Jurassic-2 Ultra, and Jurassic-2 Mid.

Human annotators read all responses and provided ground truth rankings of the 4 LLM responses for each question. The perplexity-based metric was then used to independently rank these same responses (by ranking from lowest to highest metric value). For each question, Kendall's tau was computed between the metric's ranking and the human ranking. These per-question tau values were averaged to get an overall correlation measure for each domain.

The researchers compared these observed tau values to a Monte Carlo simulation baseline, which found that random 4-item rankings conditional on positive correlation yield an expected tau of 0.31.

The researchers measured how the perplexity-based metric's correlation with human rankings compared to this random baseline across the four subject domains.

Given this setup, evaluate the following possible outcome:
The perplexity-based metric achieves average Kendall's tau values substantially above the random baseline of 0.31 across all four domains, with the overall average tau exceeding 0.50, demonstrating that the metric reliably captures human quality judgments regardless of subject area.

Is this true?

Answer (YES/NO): NO